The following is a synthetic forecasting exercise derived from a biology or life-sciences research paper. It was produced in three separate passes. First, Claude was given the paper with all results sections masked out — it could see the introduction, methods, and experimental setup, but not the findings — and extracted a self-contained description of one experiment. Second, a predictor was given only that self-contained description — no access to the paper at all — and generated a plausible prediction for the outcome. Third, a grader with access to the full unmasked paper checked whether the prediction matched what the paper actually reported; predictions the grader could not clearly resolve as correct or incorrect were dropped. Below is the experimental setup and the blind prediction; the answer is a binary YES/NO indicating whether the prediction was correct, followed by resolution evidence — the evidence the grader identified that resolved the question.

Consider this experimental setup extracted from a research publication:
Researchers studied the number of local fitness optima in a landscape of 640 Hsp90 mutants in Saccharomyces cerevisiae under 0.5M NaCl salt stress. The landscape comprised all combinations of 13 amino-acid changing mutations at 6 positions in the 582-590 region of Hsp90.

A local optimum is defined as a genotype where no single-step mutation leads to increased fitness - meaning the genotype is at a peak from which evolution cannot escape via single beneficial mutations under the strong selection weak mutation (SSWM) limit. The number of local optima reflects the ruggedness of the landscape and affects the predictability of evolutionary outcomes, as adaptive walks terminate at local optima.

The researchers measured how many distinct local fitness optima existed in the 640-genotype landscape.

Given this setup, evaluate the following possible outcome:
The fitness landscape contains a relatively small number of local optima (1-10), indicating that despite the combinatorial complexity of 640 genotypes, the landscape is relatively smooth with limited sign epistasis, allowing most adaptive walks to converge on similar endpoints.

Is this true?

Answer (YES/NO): NO